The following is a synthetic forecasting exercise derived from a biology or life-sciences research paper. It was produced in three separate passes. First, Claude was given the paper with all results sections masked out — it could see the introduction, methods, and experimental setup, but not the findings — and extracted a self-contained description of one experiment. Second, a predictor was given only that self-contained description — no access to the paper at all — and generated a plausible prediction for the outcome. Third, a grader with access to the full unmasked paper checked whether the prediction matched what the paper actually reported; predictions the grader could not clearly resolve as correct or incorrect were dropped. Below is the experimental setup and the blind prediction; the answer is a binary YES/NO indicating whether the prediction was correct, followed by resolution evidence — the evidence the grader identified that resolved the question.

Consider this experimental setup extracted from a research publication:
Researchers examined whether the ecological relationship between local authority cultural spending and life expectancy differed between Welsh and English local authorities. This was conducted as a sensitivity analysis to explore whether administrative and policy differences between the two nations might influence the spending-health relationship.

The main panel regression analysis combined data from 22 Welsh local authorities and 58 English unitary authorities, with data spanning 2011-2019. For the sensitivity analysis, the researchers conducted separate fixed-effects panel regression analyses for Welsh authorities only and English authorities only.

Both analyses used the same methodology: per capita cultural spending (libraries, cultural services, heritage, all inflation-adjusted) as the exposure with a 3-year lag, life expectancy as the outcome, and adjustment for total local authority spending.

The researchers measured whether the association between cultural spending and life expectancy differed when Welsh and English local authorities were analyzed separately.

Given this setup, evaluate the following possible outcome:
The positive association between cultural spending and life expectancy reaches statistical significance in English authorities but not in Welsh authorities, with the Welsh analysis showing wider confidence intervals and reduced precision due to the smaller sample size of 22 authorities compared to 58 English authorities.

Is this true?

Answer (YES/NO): NO